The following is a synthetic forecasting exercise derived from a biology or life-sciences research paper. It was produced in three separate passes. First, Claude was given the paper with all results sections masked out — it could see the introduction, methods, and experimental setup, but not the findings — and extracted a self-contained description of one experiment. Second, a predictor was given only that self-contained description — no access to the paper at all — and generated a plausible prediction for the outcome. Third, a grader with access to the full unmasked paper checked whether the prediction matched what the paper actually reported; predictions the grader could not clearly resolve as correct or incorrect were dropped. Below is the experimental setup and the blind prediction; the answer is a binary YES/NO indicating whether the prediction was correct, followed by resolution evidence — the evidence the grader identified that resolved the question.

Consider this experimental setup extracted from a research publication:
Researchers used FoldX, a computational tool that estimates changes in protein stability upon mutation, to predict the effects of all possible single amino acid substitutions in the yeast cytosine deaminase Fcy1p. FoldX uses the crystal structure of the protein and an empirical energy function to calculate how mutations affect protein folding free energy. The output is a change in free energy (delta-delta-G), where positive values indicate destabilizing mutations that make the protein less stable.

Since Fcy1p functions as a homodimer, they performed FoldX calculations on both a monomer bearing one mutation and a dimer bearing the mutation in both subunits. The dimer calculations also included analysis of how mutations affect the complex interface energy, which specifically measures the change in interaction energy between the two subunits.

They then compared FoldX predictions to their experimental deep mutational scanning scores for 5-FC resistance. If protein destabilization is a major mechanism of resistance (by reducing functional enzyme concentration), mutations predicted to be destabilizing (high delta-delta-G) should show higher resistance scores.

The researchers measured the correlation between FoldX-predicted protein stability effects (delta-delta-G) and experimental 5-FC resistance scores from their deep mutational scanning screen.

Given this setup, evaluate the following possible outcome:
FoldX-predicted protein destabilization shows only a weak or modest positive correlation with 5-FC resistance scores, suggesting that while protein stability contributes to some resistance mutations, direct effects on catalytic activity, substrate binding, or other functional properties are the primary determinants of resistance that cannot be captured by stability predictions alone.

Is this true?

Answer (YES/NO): NO